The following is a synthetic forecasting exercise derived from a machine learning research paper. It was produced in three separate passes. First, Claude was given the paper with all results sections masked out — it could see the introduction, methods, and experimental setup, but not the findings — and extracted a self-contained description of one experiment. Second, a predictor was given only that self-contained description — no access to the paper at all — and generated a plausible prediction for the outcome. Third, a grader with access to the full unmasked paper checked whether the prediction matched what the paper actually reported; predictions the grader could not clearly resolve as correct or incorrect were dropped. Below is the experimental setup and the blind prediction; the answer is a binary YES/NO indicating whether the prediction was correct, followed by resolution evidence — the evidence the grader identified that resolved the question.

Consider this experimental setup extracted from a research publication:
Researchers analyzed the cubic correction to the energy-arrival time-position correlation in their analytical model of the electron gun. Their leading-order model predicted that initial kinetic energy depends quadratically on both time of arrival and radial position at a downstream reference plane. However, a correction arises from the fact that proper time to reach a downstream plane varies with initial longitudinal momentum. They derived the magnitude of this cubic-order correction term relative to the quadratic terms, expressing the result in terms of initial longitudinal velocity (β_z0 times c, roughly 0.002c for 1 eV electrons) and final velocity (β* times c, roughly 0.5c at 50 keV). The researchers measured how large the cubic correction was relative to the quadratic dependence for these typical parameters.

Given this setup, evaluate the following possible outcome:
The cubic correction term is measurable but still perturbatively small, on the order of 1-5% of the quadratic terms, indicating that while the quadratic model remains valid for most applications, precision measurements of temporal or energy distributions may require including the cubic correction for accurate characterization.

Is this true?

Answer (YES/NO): NO